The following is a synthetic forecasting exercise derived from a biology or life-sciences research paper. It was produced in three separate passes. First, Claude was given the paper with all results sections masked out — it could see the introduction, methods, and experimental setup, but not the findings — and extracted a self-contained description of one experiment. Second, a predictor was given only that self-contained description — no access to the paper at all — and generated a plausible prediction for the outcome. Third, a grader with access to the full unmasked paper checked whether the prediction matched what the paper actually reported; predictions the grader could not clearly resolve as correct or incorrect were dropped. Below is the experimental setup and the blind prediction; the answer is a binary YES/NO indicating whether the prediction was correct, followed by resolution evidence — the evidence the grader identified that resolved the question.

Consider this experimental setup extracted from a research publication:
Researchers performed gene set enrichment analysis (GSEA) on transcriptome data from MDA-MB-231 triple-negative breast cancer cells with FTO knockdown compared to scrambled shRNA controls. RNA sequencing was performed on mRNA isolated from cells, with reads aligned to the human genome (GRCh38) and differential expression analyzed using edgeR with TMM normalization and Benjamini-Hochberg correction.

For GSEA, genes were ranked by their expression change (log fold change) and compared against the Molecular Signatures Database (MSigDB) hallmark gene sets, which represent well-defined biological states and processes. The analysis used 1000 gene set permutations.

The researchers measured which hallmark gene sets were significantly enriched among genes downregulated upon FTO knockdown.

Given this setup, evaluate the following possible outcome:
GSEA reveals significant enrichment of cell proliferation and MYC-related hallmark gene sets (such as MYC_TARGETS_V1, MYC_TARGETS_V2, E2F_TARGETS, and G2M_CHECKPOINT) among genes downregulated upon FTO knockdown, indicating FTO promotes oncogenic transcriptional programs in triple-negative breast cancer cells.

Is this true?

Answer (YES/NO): NO